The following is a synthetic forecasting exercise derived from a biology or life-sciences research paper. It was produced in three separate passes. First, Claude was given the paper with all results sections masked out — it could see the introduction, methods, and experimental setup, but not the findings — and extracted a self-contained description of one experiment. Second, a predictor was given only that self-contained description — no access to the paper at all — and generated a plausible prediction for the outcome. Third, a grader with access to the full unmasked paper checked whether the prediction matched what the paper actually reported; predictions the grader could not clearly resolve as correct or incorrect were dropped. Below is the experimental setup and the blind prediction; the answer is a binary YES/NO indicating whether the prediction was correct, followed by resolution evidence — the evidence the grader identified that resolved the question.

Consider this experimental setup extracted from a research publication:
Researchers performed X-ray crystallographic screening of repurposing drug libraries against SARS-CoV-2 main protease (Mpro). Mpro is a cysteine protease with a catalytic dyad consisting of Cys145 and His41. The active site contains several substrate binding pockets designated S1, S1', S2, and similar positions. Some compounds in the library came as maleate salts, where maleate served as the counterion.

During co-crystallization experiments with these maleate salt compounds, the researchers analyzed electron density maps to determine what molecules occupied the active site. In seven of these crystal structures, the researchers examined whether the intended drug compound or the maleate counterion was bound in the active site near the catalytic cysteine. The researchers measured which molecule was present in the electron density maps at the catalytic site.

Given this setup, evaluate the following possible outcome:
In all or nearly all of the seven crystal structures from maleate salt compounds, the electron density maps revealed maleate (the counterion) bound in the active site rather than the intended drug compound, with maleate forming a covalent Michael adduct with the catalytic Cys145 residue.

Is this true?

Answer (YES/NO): YES